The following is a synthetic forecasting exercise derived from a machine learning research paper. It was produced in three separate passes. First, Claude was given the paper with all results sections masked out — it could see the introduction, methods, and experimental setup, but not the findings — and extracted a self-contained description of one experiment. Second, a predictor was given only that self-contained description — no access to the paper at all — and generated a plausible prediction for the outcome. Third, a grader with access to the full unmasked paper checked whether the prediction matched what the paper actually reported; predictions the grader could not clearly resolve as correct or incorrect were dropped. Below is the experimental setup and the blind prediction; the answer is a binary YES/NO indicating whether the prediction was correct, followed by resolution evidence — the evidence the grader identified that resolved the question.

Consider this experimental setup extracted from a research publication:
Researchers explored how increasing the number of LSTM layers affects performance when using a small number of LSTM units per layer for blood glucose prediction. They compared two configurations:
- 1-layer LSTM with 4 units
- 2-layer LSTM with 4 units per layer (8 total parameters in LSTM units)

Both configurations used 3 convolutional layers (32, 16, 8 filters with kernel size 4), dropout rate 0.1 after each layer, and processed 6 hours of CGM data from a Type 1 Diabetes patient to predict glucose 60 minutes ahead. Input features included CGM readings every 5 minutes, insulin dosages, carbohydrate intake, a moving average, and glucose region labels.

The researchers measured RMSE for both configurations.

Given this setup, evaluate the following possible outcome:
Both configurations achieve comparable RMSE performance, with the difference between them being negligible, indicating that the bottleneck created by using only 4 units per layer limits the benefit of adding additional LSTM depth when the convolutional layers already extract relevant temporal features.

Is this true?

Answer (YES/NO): YES